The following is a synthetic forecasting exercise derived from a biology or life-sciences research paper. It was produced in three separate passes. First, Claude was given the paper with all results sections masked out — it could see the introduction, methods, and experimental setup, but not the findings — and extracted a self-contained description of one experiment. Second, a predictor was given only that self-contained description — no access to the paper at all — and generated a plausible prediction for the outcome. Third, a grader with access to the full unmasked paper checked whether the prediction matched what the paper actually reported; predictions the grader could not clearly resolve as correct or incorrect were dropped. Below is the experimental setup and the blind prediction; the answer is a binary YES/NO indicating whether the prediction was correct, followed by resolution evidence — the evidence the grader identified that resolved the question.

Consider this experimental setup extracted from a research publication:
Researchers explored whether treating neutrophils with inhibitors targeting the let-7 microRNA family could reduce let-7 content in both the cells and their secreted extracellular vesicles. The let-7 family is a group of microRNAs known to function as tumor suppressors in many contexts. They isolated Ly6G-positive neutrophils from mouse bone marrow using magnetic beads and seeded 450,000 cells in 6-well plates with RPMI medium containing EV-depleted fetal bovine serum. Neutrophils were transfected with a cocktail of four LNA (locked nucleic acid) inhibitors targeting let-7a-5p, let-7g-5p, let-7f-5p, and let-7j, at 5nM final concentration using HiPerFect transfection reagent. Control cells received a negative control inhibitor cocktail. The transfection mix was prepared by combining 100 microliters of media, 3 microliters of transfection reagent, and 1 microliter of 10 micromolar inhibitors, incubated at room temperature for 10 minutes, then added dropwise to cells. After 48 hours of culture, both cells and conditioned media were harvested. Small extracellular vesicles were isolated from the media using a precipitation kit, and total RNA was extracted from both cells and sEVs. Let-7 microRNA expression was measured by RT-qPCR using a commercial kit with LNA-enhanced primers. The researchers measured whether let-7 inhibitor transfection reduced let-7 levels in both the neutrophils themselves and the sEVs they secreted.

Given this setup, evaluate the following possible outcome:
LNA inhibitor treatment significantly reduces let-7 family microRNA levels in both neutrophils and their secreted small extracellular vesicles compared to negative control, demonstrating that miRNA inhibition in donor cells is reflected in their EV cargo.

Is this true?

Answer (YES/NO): YES